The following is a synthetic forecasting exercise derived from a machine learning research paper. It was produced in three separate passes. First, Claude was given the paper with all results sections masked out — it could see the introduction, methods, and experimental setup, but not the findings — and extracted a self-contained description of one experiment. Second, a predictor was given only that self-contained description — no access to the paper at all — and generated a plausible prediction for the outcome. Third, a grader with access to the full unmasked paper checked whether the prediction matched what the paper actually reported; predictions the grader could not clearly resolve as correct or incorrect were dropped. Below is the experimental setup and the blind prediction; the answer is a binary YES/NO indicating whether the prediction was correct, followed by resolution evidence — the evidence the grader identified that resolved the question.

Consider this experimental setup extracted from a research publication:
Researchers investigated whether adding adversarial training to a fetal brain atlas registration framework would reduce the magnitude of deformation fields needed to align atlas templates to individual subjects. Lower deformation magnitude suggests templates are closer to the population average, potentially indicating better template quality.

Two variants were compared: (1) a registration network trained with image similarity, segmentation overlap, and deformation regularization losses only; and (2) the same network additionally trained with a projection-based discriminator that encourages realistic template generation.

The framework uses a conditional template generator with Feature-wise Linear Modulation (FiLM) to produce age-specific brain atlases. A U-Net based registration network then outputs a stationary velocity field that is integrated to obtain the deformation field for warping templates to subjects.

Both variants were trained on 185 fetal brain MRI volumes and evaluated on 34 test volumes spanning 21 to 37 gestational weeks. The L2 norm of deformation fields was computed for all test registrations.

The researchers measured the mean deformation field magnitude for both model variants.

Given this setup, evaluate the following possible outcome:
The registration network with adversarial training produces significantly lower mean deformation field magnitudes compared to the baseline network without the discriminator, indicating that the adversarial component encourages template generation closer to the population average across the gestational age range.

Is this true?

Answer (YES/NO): NO